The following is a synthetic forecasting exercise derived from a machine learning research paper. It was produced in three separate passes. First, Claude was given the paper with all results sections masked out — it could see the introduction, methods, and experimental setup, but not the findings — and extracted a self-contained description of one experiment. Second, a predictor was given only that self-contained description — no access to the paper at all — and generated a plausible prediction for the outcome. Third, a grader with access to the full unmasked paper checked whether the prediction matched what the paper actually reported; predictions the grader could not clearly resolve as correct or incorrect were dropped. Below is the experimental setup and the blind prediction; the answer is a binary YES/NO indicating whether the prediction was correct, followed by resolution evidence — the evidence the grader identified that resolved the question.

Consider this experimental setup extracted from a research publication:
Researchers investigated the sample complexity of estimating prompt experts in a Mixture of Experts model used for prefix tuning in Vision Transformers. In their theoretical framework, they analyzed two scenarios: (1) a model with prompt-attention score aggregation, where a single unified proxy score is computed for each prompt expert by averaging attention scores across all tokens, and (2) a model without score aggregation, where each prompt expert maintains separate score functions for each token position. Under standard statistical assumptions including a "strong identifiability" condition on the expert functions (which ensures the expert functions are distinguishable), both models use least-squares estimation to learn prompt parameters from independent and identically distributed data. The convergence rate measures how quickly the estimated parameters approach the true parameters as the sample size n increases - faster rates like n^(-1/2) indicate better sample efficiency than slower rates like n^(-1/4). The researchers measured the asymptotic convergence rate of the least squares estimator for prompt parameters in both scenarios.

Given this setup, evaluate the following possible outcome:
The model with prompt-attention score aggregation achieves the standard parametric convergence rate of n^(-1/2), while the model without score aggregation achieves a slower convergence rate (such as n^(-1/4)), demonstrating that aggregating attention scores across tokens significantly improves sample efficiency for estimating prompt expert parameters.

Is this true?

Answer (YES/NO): NO